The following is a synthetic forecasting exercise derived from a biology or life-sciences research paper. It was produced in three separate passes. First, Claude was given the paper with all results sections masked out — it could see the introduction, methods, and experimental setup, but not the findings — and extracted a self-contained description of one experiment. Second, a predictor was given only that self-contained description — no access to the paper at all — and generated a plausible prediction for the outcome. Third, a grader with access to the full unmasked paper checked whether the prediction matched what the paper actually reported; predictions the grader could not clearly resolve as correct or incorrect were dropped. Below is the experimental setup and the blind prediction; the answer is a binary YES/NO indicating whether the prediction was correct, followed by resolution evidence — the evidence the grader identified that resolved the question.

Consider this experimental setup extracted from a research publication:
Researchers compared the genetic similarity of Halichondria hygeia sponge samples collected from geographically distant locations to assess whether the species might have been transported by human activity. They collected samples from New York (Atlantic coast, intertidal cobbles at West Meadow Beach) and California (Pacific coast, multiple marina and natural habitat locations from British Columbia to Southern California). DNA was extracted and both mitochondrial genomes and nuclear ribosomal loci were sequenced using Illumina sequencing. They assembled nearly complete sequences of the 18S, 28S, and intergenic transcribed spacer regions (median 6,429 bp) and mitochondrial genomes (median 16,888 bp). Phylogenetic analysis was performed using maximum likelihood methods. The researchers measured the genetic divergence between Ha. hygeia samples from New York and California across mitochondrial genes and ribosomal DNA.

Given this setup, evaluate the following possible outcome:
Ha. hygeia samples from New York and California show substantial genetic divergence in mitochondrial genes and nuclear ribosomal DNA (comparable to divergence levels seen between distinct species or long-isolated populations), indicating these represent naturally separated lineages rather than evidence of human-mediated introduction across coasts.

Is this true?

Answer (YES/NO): NO